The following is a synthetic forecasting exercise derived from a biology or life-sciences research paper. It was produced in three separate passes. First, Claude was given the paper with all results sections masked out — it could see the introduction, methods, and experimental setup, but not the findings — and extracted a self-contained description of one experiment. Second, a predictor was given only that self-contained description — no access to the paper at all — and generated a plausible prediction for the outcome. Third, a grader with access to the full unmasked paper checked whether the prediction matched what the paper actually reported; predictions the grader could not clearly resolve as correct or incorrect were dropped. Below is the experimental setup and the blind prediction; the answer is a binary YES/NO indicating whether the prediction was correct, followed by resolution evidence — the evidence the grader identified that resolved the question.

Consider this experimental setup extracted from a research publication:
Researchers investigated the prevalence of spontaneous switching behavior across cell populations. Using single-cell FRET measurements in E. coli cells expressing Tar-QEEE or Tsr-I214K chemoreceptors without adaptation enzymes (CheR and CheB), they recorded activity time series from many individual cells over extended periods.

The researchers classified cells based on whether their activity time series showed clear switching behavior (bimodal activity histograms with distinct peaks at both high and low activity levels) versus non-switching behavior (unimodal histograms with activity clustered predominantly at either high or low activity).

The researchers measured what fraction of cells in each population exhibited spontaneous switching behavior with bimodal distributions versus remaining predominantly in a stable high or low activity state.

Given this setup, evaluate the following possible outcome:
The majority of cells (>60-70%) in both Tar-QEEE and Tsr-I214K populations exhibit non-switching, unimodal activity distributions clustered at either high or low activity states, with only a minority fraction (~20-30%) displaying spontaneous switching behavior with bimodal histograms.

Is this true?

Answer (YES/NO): NO